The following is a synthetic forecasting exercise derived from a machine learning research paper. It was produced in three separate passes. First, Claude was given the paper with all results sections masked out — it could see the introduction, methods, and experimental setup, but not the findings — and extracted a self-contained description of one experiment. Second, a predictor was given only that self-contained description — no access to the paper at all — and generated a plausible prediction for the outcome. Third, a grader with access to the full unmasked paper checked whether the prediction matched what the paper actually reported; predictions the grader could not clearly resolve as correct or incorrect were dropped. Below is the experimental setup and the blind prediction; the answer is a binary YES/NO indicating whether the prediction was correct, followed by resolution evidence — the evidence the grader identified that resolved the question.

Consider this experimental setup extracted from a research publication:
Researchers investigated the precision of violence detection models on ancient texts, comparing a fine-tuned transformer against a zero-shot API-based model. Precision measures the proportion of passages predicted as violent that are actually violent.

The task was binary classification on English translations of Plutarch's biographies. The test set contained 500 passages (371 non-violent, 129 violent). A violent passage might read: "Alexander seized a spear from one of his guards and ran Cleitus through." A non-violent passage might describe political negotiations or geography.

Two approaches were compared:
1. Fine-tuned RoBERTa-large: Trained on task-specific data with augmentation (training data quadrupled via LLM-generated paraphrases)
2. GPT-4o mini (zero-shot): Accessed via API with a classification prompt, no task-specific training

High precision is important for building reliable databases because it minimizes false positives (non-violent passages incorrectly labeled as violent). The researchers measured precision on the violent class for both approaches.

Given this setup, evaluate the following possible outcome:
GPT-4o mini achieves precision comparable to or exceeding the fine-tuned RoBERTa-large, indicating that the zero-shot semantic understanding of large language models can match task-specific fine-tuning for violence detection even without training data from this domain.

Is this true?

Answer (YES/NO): NO